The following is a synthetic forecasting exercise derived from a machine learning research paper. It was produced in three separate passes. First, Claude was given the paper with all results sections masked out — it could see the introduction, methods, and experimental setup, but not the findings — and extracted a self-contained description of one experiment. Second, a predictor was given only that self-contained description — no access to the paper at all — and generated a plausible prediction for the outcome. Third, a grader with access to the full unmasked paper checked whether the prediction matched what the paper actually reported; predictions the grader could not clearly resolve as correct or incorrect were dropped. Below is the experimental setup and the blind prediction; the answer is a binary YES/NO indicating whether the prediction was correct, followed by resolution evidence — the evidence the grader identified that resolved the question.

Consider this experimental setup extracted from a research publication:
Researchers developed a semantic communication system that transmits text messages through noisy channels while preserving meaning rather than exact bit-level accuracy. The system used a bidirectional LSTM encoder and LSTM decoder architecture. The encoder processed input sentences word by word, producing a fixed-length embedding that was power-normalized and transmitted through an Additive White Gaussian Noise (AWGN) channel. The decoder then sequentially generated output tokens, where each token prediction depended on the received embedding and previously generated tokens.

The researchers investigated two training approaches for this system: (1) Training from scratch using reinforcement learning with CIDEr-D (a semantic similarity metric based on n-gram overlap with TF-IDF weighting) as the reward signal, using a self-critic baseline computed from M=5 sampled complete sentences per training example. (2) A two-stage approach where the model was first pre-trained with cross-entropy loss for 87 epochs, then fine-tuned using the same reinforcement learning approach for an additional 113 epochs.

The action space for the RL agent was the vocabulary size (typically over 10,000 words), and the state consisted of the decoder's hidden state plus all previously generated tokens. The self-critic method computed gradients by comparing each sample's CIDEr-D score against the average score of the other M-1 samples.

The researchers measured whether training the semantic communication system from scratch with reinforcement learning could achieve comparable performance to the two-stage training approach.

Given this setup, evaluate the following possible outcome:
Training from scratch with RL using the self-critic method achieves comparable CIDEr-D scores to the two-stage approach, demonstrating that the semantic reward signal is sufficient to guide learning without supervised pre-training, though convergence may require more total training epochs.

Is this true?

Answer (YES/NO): NO